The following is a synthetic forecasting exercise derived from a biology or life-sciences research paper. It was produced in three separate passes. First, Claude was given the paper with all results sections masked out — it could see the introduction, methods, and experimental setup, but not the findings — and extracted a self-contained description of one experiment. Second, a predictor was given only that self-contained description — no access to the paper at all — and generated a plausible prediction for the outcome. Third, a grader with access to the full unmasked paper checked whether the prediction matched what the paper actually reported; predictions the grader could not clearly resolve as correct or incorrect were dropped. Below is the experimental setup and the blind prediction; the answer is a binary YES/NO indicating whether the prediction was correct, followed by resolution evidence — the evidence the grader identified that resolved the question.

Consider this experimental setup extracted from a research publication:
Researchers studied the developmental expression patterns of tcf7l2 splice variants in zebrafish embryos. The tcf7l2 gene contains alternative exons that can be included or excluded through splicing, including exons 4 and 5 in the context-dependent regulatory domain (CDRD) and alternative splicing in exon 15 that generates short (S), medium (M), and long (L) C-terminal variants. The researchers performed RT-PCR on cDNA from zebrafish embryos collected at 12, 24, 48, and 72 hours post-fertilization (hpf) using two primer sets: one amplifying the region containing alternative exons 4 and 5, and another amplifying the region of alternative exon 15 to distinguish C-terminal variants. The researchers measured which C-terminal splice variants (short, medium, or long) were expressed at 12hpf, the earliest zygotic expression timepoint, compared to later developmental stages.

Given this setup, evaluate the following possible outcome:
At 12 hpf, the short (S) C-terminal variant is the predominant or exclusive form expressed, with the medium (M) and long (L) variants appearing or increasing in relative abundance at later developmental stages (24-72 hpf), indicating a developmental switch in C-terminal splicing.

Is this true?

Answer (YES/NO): NO